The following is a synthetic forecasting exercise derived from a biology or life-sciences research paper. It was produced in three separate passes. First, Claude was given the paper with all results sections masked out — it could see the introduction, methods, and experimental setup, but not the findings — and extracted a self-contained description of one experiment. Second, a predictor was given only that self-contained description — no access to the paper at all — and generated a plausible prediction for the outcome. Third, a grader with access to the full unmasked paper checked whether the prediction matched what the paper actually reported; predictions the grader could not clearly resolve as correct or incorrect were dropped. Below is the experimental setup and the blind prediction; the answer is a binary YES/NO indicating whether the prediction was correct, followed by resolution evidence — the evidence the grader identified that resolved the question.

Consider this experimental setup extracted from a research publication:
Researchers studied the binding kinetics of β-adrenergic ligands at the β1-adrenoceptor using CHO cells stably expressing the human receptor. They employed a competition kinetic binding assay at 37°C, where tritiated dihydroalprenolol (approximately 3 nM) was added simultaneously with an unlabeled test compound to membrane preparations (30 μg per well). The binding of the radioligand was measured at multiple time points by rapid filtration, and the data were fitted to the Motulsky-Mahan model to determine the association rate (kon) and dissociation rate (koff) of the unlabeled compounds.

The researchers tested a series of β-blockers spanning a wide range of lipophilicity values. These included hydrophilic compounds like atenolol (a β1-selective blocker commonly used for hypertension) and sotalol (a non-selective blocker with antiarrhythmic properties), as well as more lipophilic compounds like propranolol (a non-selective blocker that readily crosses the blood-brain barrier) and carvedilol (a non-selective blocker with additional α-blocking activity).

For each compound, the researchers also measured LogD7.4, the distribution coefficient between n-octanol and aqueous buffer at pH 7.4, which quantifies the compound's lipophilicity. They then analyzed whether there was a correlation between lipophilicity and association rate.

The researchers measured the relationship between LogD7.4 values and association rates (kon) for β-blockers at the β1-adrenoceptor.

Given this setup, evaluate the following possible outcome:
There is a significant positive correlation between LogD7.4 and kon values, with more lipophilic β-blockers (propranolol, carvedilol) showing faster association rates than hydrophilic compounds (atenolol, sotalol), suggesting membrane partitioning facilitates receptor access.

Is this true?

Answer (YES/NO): YES